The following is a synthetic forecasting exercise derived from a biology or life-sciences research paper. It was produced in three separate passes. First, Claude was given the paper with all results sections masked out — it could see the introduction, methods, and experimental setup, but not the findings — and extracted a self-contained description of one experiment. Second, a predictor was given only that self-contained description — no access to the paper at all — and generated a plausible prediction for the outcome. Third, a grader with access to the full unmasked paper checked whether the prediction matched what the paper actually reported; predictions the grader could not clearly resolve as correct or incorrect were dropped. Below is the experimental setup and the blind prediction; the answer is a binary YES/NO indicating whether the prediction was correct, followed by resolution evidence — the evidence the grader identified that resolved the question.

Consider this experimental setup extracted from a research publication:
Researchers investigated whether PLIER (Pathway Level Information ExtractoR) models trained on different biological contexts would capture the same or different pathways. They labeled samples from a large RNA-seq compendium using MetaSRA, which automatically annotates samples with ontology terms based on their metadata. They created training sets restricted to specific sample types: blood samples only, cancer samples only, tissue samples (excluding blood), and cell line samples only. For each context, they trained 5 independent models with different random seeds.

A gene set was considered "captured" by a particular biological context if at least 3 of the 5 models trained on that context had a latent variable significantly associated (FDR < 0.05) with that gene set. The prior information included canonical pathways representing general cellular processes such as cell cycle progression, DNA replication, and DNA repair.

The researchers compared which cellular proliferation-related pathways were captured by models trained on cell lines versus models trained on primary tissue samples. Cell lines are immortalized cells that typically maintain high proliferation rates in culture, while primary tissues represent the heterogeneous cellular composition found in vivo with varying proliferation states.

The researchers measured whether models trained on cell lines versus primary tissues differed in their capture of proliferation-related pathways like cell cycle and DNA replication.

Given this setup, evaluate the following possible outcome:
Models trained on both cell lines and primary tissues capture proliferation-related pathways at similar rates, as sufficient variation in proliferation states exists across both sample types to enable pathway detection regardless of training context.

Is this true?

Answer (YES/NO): NO